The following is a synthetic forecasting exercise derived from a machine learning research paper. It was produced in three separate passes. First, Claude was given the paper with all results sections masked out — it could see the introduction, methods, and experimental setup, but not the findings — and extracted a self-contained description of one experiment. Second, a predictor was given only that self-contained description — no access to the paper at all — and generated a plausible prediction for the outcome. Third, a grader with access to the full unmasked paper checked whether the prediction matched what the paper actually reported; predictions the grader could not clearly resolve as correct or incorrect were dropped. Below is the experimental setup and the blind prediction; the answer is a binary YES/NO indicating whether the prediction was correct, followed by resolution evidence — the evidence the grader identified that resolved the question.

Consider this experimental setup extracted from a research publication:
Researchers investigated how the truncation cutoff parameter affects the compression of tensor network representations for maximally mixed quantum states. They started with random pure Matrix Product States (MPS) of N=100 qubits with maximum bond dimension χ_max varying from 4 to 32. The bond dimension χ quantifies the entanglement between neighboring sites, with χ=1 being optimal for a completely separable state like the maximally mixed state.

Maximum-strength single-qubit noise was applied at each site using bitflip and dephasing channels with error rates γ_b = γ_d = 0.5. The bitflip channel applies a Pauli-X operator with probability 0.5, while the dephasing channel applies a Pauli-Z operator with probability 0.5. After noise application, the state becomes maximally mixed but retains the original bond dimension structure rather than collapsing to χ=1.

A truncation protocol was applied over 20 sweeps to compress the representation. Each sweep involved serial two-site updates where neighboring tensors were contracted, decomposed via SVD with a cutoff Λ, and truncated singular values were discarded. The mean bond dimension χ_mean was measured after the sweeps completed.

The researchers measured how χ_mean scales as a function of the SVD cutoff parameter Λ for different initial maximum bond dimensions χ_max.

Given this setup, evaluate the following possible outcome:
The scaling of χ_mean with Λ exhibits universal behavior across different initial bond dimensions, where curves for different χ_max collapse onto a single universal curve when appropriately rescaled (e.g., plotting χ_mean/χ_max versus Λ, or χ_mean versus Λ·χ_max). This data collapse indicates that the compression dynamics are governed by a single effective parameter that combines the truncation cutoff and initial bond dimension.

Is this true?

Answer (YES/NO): NO